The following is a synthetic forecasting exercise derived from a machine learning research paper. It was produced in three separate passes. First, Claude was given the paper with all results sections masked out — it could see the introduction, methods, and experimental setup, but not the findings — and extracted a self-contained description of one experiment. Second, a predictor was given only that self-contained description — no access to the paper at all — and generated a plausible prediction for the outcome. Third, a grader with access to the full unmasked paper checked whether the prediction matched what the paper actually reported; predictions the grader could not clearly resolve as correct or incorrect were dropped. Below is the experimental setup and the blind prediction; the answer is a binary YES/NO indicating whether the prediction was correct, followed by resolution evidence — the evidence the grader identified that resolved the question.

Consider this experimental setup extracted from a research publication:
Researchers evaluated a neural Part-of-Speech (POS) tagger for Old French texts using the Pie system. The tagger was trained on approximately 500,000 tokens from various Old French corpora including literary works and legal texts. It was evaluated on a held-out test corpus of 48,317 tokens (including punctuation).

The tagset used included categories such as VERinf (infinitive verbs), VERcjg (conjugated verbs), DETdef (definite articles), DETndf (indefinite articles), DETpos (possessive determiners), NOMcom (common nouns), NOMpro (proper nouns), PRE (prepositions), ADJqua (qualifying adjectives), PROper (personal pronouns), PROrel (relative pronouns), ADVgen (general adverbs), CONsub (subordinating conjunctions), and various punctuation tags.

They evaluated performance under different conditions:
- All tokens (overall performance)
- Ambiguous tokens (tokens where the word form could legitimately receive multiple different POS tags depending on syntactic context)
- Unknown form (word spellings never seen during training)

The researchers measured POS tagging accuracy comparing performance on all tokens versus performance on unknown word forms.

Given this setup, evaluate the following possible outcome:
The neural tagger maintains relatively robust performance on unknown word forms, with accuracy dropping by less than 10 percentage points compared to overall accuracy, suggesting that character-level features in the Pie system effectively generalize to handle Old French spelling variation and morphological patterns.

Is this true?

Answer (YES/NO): YES